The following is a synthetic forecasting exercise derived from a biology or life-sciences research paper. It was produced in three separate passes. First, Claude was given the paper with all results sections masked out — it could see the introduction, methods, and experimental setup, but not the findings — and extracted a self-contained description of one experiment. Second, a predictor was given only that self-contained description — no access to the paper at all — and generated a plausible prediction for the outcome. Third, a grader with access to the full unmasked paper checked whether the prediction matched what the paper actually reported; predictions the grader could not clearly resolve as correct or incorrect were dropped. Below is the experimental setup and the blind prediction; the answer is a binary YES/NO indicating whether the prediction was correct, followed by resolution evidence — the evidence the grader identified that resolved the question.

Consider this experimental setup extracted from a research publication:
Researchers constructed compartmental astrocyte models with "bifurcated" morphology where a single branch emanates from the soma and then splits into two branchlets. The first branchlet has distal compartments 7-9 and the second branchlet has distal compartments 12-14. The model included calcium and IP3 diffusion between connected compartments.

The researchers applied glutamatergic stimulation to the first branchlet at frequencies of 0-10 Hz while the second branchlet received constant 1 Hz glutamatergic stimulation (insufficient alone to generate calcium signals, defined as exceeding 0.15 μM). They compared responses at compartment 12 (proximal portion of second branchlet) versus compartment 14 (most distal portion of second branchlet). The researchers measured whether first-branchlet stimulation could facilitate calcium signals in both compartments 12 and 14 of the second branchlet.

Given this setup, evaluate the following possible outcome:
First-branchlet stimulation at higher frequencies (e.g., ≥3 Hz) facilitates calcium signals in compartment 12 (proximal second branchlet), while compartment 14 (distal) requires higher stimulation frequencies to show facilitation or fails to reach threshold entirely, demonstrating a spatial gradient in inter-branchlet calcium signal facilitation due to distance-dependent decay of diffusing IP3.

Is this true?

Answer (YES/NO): YES